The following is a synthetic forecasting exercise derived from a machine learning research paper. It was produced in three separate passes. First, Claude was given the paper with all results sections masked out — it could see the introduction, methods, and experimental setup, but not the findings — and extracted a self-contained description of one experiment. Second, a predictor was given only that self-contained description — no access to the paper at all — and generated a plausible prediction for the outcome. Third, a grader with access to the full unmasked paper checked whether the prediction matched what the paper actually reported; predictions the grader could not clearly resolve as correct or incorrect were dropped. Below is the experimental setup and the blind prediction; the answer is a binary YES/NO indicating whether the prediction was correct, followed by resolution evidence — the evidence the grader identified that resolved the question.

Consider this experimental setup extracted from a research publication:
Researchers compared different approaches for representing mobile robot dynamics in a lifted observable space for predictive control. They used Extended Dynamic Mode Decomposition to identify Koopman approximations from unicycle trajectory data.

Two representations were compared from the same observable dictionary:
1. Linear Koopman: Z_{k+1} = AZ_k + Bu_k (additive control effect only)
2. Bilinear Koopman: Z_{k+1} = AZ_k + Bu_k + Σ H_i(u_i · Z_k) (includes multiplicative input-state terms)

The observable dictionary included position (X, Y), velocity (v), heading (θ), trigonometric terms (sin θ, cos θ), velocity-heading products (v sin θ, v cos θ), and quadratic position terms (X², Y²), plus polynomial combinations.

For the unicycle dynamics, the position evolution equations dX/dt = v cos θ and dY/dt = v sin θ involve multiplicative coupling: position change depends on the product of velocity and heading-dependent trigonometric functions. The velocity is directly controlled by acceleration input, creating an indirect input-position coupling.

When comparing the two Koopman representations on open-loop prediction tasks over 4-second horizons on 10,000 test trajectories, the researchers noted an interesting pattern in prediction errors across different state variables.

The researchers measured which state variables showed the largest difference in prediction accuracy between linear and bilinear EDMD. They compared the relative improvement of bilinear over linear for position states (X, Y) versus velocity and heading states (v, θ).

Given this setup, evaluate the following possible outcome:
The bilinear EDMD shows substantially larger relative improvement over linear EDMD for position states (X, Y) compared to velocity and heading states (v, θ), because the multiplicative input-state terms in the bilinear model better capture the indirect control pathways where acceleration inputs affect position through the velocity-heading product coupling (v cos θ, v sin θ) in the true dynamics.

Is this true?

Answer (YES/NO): YES